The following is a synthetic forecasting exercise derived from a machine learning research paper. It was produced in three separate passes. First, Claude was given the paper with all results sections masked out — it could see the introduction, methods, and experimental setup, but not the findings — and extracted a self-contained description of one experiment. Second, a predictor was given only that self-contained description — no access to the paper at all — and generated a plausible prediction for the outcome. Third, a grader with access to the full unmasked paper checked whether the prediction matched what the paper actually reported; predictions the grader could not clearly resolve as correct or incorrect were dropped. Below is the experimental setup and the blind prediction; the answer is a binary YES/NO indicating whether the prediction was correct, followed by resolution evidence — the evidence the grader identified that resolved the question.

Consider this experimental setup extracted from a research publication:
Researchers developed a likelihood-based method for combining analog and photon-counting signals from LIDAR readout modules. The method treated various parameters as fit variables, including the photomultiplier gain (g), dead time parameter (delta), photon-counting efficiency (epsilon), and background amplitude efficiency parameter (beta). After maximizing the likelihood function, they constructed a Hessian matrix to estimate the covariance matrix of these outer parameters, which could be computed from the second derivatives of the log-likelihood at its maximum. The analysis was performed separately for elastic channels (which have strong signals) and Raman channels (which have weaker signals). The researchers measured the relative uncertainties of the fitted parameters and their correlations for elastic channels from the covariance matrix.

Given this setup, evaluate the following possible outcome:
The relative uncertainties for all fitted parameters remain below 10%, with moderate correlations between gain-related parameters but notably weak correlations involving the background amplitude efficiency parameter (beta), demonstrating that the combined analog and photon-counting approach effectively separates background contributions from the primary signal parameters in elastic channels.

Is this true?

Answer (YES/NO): NO